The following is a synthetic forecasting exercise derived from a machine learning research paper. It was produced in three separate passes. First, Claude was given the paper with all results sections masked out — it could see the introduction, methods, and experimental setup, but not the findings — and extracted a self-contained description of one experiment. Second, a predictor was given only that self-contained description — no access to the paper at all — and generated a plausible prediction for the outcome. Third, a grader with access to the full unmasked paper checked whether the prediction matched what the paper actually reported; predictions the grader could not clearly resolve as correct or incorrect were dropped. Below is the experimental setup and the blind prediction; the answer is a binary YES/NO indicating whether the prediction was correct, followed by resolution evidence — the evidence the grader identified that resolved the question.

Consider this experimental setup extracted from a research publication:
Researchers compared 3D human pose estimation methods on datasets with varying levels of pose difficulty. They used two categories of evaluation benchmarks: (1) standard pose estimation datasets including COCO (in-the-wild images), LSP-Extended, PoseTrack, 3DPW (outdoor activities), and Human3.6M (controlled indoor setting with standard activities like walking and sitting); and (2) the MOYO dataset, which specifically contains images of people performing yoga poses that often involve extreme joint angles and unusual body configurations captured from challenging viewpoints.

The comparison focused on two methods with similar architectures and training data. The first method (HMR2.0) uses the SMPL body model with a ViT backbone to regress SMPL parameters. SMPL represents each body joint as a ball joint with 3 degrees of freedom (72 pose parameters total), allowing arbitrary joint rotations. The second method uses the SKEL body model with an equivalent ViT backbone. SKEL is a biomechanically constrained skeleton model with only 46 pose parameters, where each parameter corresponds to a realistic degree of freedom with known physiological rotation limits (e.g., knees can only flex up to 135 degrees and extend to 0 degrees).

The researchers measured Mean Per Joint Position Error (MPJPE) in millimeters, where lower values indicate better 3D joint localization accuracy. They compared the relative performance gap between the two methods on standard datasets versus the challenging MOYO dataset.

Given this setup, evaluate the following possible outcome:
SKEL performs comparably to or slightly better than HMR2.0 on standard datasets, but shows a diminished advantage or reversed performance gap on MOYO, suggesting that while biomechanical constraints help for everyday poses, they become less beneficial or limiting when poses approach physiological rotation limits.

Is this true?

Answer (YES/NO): NO